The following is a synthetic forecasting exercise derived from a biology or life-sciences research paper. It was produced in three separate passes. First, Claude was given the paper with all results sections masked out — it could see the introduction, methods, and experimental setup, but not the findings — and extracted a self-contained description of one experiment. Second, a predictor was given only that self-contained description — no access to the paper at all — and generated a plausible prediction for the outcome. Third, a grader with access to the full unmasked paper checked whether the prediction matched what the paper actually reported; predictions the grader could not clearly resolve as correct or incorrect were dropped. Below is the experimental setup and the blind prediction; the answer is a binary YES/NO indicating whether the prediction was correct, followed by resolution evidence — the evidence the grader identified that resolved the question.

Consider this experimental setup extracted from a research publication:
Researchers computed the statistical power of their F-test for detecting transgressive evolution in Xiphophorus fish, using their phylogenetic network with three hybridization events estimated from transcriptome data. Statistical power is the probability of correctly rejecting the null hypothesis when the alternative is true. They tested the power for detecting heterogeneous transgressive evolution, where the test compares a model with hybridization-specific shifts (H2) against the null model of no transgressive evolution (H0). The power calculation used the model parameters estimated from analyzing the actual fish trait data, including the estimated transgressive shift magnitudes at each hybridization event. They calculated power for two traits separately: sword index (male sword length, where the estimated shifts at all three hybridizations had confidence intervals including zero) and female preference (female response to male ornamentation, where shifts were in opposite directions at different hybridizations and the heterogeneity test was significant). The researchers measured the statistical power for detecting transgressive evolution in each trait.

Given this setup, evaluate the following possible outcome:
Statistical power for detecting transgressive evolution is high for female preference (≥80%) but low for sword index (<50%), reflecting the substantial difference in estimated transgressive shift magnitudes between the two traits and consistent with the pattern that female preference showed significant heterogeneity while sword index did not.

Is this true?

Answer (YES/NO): YES